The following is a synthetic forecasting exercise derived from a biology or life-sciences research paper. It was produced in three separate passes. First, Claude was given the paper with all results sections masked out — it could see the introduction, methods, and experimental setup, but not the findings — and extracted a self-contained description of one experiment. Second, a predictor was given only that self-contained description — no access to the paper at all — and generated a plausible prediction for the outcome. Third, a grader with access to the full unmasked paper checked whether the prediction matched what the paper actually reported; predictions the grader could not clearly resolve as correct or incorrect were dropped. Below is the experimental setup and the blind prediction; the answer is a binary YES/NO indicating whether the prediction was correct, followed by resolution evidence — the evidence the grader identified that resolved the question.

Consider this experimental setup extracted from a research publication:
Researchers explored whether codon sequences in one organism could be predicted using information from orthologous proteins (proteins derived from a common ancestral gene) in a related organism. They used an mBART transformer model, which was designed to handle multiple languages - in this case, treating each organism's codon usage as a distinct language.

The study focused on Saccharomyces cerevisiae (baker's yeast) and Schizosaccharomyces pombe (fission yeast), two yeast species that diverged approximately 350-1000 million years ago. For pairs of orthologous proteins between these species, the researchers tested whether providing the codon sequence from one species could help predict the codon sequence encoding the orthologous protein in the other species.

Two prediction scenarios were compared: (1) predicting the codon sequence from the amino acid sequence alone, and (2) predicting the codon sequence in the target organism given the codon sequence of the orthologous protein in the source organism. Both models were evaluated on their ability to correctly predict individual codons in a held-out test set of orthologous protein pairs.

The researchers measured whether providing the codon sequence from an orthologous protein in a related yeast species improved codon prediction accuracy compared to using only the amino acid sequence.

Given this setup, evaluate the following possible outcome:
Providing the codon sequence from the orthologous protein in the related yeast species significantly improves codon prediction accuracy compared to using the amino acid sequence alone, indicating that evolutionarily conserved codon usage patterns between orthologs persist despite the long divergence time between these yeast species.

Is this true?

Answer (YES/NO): NO